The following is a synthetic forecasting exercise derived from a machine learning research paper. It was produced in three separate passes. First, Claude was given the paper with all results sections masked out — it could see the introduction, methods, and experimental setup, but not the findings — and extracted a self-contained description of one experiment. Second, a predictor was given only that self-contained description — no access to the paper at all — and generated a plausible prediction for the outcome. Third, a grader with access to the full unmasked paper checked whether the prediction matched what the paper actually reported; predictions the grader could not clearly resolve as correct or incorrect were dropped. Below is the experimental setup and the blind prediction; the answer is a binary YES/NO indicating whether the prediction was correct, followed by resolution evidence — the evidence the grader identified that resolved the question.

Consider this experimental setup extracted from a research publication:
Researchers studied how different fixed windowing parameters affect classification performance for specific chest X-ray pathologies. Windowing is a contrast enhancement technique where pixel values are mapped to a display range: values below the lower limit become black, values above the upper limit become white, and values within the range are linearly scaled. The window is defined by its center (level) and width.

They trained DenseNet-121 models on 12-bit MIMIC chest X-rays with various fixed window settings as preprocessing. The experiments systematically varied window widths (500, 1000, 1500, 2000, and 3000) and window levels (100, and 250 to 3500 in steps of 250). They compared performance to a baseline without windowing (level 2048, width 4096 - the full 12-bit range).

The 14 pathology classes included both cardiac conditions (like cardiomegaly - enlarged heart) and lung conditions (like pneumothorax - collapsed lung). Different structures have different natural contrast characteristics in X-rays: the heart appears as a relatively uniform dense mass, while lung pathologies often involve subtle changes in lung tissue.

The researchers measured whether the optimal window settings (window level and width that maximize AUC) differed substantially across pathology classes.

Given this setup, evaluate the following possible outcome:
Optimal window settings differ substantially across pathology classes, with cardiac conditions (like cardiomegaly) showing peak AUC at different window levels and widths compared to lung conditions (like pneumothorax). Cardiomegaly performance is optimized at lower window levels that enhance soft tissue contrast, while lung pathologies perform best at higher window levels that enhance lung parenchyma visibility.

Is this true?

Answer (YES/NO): NO